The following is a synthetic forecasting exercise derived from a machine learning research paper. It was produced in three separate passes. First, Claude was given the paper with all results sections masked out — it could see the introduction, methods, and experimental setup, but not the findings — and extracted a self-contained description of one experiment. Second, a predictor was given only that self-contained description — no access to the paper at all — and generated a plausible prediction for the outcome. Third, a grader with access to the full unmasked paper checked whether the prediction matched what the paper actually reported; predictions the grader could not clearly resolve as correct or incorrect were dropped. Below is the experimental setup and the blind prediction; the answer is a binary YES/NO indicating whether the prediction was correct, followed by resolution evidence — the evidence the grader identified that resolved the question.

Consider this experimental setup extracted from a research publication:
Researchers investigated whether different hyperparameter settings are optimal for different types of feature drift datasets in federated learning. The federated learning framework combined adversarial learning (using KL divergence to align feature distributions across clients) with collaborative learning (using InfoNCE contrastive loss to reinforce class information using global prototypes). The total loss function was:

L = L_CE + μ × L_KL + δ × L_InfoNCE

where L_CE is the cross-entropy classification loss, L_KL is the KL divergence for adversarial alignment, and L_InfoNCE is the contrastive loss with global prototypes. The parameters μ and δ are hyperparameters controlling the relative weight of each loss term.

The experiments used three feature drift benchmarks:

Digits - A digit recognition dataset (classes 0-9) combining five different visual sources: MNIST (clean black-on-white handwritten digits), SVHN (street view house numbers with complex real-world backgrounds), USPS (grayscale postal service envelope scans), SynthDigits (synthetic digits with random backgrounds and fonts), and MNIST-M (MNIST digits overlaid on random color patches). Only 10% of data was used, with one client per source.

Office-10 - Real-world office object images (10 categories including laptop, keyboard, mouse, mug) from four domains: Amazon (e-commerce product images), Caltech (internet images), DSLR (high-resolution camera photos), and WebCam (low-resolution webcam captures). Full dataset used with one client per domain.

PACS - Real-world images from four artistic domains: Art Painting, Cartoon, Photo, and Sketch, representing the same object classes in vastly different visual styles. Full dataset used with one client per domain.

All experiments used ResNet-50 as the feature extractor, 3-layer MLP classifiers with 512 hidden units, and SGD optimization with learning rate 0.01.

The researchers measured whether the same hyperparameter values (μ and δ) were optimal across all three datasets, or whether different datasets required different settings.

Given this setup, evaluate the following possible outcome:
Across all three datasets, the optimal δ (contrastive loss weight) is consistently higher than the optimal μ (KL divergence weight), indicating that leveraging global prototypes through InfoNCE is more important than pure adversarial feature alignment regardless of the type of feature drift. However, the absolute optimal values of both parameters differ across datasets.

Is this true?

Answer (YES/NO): NO